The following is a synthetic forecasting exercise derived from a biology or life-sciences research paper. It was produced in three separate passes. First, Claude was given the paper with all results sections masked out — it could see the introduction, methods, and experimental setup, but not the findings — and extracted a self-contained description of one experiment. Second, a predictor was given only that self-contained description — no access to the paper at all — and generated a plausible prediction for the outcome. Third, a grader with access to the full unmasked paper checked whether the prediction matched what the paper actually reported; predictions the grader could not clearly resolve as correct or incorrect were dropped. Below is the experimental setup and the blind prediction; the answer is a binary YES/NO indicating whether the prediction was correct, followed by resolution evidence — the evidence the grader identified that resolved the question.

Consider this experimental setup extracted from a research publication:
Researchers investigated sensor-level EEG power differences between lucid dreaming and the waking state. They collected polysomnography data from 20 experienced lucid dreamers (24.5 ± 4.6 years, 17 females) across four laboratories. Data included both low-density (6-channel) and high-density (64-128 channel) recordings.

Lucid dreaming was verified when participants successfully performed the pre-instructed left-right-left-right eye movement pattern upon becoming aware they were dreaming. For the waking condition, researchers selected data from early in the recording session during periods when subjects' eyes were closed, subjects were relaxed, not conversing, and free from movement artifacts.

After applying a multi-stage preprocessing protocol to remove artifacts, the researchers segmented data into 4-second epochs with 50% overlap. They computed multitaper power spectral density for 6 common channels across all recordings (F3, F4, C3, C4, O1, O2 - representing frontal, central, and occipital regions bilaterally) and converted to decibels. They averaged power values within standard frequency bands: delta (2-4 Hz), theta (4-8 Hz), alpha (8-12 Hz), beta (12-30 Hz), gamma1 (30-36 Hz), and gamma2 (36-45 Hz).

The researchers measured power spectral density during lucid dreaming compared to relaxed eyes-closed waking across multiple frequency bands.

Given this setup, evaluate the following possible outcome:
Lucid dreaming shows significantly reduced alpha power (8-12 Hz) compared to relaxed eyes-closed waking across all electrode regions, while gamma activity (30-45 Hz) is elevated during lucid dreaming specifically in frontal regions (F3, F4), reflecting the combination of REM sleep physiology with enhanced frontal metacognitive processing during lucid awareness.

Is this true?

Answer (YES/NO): NO